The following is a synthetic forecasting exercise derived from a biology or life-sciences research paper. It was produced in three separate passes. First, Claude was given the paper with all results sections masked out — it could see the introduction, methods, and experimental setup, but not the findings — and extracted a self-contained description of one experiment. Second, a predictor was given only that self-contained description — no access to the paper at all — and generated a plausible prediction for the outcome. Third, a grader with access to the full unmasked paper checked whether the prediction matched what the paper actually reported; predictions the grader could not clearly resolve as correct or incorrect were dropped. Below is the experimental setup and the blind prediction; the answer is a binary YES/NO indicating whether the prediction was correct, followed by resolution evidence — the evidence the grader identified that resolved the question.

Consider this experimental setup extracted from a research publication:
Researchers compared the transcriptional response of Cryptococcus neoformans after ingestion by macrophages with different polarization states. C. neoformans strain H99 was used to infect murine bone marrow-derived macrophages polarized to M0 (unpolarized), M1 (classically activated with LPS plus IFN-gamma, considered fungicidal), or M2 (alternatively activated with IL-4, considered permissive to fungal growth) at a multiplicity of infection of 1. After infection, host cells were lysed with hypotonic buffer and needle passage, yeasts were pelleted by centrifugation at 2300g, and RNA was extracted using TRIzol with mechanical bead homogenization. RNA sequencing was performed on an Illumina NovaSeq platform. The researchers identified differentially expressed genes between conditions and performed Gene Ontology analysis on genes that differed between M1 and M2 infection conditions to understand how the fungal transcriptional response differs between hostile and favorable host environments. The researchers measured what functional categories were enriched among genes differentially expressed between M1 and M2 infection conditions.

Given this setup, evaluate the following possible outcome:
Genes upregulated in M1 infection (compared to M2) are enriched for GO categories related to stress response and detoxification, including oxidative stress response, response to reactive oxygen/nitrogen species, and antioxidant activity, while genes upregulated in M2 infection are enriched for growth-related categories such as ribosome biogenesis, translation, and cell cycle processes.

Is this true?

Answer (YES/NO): NO